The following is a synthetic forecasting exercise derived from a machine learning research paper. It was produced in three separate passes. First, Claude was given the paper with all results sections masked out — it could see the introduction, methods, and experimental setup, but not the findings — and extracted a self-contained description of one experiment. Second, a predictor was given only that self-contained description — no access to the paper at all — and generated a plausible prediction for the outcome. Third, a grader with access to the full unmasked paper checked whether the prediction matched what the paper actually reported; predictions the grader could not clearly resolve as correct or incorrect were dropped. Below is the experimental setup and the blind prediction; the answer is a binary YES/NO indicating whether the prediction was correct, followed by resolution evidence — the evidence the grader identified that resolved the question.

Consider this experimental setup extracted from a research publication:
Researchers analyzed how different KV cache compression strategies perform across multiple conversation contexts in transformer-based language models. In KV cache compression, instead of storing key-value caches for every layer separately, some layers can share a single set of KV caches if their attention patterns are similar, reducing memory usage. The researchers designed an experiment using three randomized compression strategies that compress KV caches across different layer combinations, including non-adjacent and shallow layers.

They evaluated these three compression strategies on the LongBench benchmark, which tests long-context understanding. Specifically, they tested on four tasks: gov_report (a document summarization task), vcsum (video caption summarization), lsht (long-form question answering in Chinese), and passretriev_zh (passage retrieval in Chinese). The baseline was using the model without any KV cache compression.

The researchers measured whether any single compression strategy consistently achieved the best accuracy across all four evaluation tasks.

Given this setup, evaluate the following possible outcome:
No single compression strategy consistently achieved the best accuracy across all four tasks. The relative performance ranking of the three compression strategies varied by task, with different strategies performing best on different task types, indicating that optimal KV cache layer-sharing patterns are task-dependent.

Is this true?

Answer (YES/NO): YES